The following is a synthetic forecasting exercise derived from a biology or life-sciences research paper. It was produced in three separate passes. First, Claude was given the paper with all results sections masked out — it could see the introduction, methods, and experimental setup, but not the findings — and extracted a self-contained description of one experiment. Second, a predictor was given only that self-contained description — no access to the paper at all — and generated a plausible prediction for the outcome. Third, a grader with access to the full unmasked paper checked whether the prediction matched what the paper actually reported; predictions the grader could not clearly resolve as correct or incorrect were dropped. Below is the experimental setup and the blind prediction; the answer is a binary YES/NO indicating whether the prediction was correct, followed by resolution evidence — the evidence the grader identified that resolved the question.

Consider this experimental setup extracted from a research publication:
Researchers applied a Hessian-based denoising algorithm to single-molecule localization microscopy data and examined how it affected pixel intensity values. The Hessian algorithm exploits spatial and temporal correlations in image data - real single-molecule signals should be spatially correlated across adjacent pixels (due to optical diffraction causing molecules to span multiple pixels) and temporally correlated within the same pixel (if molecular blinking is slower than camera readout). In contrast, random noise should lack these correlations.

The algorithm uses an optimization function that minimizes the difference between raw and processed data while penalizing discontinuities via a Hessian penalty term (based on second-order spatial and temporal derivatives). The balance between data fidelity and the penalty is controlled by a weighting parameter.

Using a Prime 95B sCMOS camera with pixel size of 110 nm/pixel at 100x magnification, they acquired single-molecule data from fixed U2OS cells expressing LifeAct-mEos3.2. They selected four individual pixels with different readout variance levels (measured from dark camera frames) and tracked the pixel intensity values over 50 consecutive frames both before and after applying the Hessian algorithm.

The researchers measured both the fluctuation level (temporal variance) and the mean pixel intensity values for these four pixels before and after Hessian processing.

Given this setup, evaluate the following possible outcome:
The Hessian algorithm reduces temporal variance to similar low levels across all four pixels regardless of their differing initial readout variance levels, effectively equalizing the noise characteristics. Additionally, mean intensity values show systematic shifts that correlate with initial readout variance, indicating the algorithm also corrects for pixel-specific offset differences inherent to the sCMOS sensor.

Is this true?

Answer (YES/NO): NO